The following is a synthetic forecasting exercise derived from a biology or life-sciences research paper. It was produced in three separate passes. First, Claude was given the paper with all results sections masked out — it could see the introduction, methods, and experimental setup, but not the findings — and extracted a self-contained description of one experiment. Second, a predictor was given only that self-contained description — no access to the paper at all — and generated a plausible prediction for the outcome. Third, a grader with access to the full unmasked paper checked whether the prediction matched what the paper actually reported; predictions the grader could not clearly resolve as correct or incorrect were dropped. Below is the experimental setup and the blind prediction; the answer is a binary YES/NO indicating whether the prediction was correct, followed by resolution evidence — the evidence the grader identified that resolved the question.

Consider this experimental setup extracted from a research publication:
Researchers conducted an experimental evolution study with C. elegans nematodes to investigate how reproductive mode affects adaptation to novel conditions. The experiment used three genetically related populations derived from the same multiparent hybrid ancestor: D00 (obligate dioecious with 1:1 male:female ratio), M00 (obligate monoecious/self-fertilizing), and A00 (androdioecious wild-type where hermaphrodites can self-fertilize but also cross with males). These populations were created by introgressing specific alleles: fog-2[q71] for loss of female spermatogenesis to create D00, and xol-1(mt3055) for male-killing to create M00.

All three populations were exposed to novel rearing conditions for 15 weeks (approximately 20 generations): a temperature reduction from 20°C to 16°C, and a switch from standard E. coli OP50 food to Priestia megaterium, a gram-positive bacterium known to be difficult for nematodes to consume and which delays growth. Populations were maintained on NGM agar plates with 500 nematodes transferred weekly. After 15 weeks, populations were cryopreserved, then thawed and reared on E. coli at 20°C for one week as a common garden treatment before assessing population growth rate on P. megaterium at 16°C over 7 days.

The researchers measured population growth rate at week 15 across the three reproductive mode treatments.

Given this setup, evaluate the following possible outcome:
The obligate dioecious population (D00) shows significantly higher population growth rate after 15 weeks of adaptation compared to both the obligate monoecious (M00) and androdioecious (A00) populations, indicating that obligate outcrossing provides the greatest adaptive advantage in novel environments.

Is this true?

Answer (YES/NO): NO